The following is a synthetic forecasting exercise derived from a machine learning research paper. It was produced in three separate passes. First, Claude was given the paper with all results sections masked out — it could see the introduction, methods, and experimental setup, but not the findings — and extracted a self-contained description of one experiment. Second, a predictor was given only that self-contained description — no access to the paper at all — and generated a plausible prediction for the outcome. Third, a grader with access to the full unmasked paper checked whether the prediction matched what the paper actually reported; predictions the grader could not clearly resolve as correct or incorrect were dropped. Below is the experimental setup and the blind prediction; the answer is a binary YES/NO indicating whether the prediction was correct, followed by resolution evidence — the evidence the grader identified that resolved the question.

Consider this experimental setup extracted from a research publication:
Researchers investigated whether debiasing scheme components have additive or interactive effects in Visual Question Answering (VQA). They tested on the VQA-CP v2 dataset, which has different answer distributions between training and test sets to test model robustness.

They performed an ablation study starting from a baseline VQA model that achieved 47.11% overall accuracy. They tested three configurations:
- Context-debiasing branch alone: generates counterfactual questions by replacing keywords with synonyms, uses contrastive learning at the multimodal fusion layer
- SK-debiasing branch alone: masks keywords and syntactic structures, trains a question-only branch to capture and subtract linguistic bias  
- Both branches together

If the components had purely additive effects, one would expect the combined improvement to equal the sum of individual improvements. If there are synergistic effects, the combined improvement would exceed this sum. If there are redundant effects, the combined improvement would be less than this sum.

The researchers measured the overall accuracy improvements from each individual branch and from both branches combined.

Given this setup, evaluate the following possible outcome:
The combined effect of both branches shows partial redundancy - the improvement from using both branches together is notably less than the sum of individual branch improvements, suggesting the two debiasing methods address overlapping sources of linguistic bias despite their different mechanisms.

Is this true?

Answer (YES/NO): YES